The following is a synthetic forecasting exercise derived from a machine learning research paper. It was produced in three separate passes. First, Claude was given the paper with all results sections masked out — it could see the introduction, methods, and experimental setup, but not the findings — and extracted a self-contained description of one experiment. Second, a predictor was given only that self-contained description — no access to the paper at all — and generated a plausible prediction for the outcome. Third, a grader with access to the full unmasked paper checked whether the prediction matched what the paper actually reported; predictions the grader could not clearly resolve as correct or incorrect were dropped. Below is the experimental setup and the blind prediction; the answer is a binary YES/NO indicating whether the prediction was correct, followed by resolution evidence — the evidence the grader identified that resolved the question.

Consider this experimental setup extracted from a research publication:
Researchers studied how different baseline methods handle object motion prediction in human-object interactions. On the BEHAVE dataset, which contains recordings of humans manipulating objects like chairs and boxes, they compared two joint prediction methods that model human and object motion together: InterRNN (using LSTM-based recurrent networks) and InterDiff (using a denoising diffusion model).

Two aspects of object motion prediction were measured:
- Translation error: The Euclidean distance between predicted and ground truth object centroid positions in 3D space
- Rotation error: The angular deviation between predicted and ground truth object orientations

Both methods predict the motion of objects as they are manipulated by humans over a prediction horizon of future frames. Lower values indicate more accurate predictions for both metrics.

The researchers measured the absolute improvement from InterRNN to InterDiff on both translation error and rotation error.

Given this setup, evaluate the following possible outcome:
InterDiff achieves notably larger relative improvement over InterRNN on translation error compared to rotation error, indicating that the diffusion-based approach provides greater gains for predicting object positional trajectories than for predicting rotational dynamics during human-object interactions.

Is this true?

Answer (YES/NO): NO